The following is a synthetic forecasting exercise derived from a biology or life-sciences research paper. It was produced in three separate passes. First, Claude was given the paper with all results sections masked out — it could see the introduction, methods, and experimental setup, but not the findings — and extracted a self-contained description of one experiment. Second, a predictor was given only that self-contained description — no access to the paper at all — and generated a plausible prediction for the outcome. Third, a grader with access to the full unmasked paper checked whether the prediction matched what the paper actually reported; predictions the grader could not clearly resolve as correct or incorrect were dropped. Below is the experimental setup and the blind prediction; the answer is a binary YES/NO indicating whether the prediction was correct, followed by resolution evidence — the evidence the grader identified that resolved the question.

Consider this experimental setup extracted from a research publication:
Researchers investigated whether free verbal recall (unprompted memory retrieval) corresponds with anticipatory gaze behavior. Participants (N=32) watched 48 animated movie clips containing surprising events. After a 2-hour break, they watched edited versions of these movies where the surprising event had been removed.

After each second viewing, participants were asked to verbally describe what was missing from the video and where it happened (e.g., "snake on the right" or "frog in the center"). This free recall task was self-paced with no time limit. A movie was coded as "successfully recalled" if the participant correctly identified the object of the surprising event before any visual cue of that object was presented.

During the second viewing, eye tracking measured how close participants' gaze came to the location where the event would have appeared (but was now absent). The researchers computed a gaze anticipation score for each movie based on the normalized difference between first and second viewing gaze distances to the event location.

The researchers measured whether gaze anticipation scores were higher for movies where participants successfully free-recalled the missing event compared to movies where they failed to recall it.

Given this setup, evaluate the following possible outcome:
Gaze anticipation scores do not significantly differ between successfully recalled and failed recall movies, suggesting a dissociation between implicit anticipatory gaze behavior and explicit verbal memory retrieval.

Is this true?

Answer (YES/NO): NO